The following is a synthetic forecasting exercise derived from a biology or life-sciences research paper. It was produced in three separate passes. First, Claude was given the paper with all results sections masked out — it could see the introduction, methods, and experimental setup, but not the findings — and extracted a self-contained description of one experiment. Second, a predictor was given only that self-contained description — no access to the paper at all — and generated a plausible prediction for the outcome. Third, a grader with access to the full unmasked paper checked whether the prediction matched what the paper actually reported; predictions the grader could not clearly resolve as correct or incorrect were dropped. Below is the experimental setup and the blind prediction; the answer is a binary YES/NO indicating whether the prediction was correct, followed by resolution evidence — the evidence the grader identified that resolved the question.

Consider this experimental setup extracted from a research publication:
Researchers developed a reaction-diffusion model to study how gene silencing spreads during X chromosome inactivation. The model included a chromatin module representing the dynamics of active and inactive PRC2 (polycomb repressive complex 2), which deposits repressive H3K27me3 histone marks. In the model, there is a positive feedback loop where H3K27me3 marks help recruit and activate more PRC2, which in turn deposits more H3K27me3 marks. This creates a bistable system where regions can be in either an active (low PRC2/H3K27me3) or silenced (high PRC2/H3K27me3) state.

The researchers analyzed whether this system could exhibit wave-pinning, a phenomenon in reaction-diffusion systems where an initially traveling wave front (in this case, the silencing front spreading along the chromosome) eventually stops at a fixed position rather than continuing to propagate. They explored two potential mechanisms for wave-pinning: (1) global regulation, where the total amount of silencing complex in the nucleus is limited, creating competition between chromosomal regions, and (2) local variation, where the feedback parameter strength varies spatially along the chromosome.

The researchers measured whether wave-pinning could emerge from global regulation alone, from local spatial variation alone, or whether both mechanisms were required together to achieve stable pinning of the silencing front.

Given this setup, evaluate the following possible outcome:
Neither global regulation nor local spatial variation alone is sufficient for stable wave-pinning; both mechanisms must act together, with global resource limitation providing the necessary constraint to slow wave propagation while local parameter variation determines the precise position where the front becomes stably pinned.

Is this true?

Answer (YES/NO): NO